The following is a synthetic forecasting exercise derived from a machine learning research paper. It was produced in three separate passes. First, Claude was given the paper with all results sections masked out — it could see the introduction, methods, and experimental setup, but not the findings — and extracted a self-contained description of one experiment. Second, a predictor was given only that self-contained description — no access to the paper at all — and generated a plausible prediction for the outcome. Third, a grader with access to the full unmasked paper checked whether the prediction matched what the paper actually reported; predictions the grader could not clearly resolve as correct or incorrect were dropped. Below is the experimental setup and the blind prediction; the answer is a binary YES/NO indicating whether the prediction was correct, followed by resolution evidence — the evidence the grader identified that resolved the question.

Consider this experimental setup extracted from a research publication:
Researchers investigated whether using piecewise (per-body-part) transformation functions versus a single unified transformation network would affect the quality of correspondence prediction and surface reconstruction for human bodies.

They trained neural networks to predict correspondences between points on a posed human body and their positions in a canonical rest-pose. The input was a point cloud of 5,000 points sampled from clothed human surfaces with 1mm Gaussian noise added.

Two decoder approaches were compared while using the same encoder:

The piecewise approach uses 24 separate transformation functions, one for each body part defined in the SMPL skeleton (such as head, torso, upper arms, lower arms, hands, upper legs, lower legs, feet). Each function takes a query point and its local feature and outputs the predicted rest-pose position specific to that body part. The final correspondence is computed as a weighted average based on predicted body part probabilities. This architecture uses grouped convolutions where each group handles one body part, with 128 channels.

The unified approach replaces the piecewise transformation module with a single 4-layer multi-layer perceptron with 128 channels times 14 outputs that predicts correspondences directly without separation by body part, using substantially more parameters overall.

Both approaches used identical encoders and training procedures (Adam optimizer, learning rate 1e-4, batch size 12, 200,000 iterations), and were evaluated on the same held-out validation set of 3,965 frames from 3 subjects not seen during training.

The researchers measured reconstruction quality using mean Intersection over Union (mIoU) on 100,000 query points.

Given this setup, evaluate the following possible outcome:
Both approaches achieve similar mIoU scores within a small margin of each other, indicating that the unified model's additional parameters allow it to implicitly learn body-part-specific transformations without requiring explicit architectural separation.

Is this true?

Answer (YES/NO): NO